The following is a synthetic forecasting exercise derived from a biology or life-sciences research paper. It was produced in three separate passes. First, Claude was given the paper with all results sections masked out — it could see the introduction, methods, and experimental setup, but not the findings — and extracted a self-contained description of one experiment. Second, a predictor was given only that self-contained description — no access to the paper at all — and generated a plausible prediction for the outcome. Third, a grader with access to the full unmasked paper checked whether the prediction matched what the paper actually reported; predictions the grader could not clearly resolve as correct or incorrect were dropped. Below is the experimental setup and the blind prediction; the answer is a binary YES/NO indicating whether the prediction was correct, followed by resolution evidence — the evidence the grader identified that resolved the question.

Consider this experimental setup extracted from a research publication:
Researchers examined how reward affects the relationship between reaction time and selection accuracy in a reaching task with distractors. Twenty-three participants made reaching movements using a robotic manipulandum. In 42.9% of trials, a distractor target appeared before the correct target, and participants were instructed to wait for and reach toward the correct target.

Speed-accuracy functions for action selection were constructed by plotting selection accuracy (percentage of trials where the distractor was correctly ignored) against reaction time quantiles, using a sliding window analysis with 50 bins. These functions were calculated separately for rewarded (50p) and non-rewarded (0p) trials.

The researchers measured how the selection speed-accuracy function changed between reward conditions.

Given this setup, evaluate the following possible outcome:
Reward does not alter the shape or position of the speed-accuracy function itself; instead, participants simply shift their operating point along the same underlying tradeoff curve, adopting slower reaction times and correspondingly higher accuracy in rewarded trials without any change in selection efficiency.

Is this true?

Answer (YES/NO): NO